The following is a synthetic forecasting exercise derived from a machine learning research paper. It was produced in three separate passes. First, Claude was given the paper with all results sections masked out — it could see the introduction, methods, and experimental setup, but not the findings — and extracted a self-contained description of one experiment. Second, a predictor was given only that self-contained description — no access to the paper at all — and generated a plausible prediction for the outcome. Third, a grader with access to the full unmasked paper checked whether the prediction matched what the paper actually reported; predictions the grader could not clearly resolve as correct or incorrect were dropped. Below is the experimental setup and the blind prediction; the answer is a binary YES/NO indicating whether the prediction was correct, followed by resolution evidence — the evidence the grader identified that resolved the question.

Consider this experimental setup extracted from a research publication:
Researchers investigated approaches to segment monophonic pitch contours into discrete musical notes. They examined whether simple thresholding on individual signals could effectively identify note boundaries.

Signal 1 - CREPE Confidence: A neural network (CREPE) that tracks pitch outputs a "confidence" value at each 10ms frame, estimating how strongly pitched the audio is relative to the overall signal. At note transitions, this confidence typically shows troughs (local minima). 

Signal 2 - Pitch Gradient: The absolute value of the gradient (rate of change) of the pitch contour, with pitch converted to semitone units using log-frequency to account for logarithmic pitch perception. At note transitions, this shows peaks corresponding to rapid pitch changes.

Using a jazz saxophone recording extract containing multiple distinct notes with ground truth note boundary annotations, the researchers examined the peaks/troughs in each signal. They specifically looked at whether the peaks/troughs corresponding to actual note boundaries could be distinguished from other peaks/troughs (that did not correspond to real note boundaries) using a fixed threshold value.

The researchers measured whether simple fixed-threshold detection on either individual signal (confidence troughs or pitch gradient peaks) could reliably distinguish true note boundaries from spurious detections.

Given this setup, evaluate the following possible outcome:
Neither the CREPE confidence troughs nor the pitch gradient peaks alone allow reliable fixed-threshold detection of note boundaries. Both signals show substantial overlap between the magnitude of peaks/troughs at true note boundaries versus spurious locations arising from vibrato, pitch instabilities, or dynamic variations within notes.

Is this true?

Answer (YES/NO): YES